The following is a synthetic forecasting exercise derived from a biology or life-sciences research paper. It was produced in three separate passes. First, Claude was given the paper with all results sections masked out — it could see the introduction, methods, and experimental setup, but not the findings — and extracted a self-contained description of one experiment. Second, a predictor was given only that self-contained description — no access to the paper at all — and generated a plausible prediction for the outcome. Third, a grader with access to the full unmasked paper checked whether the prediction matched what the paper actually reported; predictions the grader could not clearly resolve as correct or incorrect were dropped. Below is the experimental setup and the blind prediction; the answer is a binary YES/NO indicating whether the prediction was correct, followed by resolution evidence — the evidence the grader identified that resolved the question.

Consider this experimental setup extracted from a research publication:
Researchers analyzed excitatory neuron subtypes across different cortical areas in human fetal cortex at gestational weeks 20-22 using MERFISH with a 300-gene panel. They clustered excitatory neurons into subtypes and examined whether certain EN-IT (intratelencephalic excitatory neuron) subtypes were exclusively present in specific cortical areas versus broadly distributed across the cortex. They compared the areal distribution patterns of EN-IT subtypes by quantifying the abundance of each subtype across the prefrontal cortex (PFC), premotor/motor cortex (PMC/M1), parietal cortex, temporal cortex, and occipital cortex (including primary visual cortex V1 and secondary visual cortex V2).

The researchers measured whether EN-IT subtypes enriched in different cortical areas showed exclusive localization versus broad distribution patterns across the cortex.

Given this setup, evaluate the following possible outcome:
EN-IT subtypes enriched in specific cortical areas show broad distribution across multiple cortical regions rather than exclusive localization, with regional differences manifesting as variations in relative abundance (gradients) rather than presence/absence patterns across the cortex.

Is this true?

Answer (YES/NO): NO